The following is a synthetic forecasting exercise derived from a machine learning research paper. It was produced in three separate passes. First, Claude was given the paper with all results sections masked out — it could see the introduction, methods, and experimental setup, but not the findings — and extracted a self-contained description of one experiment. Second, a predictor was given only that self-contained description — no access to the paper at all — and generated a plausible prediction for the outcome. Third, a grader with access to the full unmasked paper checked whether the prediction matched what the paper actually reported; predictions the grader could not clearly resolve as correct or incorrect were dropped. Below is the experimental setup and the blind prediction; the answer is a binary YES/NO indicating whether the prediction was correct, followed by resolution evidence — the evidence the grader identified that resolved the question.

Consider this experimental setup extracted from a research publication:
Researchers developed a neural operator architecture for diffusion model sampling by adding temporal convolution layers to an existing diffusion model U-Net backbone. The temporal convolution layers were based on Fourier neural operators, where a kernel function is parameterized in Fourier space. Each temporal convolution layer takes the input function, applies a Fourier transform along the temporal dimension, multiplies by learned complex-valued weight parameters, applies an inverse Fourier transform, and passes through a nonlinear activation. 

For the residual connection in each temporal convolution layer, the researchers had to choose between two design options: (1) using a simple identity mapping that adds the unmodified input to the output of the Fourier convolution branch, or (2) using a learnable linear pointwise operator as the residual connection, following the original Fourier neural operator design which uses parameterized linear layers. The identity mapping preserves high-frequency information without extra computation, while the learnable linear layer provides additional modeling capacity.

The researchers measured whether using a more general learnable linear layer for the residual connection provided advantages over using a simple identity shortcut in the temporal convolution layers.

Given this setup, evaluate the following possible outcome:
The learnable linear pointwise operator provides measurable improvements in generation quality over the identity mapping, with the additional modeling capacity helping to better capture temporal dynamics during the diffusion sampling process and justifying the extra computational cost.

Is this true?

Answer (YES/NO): NO